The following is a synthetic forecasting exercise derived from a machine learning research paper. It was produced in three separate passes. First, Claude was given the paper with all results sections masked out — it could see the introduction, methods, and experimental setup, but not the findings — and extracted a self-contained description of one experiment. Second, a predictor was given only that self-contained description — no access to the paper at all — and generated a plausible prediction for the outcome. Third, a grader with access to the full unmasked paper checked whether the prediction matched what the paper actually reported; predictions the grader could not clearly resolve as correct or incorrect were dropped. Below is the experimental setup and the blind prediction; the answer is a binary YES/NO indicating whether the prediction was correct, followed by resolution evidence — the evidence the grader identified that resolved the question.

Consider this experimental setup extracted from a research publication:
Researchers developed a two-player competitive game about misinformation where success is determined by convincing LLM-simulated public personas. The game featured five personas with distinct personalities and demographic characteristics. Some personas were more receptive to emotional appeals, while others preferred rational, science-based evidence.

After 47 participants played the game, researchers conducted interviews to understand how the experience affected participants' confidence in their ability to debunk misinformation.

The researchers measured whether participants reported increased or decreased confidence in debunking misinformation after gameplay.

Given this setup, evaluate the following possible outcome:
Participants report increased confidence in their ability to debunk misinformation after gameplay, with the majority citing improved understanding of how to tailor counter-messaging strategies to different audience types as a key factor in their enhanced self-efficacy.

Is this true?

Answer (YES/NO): NO